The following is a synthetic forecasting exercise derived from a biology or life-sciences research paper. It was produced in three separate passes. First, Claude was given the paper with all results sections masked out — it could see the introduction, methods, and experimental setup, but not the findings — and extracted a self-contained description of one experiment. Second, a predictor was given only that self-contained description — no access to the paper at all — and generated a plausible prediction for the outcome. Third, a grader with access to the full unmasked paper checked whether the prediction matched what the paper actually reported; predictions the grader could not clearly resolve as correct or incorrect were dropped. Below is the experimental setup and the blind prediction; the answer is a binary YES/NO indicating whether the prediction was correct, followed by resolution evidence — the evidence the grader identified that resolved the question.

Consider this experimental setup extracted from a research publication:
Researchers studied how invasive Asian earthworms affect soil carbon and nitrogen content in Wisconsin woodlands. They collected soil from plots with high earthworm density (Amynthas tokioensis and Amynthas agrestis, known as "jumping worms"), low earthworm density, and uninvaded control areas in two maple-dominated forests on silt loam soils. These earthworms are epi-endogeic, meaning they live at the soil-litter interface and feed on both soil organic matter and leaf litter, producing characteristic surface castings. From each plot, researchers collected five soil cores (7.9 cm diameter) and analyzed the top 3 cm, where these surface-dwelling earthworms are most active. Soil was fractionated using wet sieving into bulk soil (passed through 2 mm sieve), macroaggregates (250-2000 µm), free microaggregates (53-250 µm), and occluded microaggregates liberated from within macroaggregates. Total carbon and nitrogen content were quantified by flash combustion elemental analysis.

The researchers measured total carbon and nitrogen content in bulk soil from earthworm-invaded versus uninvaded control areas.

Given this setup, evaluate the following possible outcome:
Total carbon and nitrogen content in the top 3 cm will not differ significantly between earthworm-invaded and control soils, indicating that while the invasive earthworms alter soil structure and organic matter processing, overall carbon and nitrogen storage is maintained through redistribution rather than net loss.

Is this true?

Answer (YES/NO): NO